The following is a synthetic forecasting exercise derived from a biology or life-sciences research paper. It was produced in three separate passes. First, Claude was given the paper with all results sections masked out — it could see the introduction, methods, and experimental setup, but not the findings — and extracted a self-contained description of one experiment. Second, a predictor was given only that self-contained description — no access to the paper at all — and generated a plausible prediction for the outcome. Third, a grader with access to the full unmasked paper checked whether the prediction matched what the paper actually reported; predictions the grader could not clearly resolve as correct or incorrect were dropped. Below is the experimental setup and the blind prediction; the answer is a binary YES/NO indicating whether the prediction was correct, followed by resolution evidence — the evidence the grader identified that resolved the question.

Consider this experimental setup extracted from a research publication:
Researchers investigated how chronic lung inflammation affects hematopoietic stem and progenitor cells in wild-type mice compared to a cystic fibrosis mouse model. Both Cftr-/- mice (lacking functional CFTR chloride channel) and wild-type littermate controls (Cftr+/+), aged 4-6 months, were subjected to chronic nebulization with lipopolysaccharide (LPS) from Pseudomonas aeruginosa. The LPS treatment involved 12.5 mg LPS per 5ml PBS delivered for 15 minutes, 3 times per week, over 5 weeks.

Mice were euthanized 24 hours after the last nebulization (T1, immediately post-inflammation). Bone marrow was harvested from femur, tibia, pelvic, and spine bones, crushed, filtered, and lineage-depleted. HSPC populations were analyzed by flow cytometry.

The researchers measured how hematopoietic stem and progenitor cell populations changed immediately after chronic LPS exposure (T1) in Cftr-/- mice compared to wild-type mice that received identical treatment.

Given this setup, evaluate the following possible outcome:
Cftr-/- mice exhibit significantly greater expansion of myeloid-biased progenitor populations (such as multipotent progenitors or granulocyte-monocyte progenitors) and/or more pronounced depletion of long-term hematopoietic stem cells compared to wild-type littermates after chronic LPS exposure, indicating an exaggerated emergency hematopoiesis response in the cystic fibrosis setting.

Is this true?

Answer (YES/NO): YES